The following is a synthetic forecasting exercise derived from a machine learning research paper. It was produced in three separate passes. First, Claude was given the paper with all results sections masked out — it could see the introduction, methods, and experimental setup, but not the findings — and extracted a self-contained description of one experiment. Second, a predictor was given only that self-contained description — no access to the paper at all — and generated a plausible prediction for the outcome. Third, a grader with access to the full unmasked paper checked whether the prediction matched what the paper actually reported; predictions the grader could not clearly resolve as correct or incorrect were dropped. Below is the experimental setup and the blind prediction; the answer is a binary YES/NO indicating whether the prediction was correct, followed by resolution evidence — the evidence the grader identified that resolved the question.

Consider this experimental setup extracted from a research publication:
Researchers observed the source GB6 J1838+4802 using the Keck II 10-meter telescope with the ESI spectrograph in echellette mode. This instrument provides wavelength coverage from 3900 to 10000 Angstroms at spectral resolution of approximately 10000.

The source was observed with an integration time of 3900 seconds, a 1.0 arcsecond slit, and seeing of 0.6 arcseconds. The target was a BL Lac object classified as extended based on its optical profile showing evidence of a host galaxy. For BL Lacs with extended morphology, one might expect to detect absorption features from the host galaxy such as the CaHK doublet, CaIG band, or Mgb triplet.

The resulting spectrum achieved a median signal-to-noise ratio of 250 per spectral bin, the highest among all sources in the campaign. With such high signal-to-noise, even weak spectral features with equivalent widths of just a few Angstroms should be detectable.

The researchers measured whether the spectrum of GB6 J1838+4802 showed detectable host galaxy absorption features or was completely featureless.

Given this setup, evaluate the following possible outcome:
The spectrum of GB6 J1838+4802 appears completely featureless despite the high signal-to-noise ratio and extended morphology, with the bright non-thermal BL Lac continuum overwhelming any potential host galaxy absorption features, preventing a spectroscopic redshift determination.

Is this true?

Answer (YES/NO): YES